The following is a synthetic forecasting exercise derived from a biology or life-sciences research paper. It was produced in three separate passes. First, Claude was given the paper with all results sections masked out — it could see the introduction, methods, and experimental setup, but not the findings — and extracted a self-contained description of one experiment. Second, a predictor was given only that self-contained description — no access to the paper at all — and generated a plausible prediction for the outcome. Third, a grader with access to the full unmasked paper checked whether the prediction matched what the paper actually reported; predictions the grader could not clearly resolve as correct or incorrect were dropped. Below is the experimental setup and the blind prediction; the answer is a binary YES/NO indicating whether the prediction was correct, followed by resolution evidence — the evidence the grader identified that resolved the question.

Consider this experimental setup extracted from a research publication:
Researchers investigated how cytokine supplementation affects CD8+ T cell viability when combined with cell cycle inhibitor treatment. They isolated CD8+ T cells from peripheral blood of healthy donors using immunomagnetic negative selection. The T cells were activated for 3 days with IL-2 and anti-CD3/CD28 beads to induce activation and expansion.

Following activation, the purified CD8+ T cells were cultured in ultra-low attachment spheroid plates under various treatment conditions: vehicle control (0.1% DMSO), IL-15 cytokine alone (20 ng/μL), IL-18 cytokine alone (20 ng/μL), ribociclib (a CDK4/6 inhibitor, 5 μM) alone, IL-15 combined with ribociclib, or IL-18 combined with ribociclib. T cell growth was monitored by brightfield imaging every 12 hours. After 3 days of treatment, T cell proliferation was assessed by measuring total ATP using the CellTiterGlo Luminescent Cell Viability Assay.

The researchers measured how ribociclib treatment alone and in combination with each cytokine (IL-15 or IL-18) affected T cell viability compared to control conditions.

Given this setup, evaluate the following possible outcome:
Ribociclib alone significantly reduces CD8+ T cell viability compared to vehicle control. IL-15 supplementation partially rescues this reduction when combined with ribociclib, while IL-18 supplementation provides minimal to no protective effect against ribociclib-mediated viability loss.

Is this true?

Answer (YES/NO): NO